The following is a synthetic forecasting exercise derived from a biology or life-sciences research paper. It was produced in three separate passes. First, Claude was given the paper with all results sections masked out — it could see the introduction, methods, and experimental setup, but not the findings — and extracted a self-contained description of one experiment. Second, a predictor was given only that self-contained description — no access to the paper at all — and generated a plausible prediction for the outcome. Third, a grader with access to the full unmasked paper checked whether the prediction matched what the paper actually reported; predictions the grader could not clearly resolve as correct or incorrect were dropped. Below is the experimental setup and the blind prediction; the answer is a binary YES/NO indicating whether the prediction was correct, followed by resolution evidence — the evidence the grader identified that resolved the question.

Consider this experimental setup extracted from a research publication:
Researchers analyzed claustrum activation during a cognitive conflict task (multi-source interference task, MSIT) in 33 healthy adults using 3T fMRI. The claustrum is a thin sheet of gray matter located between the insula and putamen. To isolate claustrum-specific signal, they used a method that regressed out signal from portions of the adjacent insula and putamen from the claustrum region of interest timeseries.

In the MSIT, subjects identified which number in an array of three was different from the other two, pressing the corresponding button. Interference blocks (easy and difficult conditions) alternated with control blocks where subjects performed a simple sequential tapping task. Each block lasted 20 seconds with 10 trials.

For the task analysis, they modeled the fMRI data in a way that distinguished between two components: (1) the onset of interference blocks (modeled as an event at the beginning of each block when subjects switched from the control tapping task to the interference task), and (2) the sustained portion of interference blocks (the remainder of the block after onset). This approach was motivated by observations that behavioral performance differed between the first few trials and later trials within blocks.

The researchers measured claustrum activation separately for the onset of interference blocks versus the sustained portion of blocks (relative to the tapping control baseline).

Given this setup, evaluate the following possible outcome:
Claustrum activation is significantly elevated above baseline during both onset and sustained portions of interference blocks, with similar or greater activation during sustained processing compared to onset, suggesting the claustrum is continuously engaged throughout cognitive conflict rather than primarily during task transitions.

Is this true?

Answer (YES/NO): NO